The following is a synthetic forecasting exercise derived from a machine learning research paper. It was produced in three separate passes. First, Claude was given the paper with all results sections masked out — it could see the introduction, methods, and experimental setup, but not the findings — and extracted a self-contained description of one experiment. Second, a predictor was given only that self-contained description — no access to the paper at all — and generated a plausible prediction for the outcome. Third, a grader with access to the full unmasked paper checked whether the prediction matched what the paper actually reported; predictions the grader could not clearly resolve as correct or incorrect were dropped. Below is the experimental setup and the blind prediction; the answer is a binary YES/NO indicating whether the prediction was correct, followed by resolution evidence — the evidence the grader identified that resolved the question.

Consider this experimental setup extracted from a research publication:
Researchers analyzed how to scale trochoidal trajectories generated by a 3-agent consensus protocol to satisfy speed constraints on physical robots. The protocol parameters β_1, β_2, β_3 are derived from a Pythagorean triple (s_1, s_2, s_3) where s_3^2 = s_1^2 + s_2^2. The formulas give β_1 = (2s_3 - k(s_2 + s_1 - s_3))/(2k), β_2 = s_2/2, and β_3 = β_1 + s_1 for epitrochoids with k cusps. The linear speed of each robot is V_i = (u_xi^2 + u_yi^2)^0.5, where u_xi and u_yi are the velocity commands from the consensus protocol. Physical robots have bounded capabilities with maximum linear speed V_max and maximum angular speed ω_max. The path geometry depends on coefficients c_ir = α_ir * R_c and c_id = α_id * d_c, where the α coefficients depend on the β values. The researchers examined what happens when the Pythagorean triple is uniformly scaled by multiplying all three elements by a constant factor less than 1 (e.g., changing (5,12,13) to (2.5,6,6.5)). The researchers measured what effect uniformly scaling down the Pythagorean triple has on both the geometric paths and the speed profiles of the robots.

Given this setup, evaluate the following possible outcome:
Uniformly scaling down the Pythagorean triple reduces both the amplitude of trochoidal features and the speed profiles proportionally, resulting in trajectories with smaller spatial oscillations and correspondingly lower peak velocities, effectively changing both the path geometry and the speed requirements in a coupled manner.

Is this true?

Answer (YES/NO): NO